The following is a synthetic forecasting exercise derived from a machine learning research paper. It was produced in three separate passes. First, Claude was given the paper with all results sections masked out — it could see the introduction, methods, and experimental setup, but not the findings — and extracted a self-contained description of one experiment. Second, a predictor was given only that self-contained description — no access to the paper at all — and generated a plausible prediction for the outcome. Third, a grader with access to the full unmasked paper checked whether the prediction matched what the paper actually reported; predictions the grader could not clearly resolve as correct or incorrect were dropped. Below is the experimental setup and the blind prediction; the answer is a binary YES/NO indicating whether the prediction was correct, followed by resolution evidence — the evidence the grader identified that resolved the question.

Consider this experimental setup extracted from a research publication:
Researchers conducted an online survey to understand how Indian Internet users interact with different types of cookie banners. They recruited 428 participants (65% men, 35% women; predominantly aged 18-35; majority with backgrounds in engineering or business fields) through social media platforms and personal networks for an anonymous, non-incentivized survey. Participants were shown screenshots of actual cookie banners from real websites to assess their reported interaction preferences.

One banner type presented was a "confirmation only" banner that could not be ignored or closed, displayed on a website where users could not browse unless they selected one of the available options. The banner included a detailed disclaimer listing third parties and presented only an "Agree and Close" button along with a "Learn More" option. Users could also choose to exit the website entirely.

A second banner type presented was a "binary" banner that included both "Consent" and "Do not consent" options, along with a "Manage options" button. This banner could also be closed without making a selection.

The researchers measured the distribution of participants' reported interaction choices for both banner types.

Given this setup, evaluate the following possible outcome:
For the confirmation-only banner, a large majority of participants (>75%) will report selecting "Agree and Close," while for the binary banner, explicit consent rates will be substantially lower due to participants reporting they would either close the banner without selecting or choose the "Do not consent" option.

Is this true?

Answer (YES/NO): NO